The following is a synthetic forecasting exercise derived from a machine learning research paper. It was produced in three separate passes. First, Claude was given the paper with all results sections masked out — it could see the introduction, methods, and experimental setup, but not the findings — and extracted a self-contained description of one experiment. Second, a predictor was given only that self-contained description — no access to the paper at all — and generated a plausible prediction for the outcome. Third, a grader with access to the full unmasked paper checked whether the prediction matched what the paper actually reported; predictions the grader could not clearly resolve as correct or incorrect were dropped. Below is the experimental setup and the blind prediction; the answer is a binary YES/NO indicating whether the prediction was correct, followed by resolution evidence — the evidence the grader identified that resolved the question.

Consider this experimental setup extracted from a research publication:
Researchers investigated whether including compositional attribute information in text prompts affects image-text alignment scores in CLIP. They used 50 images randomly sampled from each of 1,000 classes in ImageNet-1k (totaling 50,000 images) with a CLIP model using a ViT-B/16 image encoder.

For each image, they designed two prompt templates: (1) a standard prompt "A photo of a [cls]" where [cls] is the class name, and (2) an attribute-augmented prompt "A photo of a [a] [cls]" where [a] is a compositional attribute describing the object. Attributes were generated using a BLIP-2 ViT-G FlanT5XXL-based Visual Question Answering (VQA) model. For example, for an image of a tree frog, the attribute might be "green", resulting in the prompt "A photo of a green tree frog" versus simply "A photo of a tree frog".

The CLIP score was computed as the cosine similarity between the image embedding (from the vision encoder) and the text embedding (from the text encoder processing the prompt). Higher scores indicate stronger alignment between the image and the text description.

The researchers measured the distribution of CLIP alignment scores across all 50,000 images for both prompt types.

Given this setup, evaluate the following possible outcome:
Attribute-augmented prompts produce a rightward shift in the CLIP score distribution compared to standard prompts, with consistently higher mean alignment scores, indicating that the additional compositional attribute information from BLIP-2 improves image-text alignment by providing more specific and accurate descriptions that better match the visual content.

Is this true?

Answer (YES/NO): YES